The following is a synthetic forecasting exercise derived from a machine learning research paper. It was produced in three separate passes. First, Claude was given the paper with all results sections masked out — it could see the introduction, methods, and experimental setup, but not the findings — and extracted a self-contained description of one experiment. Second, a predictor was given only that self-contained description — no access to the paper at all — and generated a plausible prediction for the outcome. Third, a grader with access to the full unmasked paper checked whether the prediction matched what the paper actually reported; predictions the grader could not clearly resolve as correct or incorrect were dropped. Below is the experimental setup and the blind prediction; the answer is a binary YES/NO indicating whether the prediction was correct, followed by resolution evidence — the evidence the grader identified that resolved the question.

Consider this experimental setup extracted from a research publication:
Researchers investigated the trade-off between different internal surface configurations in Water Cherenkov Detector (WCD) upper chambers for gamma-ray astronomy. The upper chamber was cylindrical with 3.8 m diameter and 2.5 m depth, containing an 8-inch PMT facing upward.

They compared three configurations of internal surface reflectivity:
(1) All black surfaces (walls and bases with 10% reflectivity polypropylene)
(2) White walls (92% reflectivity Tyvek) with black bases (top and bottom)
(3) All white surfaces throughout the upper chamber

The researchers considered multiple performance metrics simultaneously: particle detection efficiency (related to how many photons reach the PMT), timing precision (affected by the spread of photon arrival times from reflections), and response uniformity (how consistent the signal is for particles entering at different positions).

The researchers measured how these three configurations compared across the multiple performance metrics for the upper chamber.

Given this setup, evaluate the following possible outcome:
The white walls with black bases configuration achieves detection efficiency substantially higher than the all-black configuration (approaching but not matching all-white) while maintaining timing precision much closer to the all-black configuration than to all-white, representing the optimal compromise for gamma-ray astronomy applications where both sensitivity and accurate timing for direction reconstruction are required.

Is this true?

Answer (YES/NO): NO